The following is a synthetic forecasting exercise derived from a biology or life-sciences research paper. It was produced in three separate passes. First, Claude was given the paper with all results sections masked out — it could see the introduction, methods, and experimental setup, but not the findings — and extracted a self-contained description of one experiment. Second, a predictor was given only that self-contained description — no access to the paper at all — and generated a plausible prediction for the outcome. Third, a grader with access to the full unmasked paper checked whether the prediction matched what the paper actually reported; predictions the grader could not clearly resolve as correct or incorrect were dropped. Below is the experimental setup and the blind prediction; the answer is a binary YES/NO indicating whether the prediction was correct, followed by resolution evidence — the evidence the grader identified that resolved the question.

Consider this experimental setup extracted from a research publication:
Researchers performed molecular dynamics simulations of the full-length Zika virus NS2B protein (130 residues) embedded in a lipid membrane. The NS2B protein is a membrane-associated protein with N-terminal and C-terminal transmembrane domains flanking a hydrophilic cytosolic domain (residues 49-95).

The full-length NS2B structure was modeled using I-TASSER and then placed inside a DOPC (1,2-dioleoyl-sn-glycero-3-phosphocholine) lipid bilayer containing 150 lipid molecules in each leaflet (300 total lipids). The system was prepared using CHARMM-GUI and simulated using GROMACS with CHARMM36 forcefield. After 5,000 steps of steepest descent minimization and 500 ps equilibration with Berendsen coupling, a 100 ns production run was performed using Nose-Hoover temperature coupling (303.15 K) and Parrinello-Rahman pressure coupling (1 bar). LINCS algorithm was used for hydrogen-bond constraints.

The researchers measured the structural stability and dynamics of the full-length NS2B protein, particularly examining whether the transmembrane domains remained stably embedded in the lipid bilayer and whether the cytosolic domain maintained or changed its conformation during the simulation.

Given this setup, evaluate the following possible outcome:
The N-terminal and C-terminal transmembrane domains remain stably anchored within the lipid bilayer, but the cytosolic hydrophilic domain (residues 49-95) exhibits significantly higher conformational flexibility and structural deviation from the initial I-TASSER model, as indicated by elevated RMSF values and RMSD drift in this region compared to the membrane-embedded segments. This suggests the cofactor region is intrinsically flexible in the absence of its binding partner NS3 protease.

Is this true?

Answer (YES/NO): YES